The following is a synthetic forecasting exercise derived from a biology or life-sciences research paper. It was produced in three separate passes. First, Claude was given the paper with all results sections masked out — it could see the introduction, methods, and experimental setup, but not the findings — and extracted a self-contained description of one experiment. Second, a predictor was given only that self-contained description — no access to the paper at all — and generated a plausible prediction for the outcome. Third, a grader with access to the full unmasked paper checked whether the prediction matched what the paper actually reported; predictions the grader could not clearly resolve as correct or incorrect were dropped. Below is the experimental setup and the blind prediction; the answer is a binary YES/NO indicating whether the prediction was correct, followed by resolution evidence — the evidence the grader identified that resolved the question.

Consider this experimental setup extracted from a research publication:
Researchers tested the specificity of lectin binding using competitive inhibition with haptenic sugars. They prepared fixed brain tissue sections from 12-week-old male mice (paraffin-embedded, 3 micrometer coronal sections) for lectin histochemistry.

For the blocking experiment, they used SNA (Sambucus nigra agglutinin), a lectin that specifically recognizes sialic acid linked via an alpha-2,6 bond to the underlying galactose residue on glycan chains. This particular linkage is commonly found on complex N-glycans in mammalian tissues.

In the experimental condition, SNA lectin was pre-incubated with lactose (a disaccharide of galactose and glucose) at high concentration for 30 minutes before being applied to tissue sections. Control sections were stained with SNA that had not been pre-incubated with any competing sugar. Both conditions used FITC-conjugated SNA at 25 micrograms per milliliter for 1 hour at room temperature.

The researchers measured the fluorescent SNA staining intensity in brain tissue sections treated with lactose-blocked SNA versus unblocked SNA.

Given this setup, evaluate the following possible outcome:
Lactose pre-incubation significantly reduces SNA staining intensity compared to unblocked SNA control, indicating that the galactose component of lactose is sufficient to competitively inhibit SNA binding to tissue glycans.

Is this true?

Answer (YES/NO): NO